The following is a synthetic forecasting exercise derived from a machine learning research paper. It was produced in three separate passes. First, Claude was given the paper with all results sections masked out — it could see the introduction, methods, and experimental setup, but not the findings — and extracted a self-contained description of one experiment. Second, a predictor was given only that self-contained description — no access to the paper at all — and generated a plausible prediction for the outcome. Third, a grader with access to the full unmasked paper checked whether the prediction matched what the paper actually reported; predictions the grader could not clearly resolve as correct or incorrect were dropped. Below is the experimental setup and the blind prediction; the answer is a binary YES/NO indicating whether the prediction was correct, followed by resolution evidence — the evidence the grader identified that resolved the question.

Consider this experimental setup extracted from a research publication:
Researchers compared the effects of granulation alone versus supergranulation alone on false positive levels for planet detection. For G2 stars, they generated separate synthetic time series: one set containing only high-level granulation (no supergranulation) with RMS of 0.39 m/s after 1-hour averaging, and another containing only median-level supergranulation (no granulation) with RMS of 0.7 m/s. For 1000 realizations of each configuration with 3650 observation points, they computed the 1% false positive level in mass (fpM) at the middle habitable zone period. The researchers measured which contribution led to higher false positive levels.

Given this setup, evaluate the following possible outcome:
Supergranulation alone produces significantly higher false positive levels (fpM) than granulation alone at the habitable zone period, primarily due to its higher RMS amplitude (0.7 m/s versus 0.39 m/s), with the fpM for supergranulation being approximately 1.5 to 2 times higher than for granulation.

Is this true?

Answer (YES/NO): NO